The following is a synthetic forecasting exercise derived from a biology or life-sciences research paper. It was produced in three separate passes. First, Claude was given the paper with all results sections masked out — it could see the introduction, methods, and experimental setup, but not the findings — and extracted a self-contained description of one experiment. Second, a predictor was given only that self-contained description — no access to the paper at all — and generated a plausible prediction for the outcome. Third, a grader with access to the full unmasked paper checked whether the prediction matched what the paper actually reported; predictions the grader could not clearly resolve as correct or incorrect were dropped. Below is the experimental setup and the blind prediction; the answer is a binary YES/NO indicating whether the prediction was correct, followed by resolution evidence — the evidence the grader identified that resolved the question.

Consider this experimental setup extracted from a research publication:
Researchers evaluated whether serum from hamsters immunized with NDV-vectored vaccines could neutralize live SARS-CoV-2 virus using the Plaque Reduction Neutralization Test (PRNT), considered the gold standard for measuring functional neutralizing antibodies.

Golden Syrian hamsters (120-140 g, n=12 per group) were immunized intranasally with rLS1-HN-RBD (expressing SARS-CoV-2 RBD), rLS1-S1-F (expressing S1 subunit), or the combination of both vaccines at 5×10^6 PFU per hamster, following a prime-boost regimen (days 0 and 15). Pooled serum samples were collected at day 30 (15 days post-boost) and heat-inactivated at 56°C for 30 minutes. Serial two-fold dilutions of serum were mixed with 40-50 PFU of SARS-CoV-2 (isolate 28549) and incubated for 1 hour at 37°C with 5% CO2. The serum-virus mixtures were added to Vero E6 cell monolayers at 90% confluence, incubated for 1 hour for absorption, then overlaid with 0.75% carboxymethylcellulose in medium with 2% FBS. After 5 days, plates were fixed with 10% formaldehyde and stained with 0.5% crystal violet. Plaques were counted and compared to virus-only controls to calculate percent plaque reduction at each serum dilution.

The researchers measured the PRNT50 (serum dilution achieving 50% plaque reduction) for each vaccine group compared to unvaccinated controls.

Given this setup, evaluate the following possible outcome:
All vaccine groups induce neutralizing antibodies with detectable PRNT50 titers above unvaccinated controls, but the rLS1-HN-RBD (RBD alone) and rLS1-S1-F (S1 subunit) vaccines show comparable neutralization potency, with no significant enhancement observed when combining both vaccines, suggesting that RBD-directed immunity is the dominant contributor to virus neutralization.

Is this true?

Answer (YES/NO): NO